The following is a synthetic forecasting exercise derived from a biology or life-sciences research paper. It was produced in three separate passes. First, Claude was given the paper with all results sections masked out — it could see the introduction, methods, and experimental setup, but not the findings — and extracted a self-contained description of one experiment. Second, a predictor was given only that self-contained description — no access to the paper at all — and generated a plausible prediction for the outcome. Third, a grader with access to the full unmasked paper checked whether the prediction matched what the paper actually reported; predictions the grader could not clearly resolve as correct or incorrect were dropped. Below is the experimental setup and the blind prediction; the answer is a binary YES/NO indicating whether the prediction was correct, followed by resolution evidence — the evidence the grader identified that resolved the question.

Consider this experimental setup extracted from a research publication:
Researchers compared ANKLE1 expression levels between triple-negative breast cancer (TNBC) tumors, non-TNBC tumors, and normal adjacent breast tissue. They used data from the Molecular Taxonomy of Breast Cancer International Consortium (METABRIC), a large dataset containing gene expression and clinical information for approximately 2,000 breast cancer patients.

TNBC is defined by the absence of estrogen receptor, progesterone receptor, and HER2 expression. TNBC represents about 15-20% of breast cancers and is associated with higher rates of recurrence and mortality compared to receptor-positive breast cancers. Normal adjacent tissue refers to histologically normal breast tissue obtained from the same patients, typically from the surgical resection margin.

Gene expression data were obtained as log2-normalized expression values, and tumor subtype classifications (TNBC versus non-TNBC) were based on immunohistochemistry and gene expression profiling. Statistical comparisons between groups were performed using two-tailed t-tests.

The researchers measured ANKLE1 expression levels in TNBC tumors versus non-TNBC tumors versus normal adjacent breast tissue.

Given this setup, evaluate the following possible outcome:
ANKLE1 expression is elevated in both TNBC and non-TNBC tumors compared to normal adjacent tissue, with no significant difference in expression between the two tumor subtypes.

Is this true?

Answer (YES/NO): NO